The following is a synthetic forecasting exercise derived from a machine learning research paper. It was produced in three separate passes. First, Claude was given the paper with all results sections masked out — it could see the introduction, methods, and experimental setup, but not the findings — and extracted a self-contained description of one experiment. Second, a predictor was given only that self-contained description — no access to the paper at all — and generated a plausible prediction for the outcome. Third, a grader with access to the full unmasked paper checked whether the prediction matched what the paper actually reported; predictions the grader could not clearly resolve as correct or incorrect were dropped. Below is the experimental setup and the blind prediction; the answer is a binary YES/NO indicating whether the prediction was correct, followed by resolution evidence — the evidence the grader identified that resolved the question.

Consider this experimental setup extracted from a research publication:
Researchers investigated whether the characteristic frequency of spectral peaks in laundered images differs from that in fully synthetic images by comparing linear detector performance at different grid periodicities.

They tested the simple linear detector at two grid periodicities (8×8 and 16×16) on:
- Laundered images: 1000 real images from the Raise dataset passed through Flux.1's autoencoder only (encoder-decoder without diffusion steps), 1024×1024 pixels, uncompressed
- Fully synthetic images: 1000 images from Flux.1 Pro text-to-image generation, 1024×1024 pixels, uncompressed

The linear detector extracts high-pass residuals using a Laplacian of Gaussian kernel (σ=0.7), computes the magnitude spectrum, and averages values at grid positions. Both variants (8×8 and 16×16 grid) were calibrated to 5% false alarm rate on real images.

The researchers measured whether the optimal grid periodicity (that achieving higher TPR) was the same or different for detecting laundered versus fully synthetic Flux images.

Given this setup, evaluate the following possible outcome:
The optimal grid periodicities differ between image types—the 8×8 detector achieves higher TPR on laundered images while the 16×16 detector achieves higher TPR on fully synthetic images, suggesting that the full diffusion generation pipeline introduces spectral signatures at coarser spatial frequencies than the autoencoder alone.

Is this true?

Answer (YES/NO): NO